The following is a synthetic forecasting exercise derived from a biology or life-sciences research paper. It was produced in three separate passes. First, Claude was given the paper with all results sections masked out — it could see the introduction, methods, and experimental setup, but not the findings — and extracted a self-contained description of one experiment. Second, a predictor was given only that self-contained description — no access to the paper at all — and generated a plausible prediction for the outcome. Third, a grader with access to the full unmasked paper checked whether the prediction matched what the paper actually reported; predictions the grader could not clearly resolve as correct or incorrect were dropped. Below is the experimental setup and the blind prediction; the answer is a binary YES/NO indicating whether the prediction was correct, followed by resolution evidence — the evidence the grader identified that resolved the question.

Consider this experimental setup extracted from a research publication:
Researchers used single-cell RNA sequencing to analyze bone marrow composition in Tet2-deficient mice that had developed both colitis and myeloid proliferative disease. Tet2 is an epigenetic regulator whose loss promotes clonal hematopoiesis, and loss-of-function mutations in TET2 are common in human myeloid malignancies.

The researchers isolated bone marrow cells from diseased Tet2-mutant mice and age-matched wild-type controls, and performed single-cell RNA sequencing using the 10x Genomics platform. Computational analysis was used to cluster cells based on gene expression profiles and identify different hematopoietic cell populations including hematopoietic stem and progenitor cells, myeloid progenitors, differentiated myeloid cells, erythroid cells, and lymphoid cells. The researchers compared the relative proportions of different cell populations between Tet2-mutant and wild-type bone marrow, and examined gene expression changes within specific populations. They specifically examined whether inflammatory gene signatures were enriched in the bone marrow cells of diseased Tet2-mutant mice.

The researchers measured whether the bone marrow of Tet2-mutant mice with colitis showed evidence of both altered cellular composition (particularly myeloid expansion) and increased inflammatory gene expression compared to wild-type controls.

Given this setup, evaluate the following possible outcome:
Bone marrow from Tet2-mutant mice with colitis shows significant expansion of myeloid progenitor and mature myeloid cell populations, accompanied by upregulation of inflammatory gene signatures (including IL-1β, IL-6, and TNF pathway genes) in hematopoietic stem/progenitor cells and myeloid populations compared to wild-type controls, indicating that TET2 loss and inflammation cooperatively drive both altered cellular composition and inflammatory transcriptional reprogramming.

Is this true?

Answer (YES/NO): YES